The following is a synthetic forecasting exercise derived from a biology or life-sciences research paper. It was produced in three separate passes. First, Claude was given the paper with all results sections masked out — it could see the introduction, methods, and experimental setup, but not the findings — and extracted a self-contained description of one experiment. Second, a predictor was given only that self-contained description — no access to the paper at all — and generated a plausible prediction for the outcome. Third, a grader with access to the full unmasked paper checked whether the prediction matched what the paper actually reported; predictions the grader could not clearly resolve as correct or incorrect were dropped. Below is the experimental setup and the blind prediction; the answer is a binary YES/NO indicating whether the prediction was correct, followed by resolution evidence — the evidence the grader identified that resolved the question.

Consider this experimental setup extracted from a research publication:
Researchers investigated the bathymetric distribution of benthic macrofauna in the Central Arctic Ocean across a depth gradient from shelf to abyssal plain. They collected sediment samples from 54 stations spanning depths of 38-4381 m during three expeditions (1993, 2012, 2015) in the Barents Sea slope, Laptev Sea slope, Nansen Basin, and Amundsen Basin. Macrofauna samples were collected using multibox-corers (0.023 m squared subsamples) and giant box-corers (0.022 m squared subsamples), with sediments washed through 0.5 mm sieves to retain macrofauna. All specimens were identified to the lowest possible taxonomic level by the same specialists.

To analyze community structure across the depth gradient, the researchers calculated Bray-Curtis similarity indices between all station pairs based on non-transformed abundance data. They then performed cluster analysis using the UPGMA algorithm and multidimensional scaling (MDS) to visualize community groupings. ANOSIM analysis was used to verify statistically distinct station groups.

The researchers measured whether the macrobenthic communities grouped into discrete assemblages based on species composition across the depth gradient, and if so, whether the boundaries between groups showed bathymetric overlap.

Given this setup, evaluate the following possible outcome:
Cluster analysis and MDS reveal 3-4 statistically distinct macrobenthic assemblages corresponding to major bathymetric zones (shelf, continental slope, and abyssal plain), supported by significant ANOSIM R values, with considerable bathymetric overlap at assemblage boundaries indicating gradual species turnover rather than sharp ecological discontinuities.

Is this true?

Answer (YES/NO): NO